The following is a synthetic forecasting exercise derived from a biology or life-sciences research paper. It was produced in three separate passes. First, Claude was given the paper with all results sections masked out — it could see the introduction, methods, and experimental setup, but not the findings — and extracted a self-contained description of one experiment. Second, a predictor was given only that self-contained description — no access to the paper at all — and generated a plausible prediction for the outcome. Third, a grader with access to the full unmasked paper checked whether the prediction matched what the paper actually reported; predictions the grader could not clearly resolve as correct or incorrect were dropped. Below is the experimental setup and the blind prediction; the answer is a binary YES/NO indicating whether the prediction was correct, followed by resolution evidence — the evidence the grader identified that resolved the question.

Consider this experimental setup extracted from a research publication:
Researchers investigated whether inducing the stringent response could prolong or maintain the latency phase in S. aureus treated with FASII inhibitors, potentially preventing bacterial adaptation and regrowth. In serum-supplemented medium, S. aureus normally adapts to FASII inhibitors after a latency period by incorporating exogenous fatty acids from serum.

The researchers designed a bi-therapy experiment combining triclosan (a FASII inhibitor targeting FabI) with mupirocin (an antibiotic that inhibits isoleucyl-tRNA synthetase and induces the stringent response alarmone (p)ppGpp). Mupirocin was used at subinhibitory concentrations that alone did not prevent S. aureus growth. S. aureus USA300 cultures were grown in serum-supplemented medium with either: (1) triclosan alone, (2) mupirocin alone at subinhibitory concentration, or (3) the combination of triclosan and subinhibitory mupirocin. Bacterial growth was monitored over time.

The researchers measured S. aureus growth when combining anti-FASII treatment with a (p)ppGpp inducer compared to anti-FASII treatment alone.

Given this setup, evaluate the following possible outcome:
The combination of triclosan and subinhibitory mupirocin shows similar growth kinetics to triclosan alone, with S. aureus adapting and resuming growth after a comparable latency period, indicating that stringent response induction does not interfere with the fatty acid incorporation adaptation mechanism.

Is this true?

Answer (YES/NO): NO